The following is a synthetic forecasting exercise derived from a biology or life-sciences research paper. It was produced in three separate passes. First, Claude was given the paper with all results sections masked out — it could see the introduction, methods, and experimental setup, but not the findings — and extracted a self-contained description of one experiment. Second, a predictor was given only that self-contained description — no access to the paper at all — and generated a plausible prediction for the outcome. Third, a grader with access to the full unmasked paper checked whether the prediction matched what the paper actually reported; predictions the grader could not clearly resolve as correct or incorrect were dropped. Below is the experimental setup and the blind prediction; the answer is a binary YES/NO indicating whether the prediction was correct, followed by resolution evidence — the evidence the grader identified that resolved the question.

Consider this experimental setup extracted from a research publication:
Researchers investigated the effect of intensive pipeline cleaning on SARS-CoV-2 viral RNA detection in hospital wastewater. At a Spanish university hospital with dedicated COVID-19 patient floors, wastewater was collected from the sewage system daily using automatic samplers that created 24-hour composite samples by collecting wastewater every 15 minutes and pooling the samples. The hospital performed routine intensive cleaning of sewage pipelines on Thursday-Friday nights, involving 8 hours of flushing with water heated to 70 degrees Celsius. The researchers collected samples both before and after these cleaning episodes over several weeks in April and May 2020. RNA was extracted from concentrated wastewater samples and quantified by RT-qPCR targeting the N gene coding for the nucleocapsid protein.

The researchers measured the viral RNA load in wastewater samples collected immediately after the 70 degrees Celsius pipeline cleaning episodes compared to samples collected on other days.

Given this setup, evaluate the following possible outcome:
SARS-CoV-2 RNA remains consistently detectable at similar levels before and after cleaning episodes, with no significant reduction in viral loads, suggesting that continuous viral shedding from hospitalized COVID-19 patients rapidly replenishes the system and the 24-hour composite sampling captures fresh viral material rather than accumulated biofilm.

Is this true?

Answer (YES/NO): NO